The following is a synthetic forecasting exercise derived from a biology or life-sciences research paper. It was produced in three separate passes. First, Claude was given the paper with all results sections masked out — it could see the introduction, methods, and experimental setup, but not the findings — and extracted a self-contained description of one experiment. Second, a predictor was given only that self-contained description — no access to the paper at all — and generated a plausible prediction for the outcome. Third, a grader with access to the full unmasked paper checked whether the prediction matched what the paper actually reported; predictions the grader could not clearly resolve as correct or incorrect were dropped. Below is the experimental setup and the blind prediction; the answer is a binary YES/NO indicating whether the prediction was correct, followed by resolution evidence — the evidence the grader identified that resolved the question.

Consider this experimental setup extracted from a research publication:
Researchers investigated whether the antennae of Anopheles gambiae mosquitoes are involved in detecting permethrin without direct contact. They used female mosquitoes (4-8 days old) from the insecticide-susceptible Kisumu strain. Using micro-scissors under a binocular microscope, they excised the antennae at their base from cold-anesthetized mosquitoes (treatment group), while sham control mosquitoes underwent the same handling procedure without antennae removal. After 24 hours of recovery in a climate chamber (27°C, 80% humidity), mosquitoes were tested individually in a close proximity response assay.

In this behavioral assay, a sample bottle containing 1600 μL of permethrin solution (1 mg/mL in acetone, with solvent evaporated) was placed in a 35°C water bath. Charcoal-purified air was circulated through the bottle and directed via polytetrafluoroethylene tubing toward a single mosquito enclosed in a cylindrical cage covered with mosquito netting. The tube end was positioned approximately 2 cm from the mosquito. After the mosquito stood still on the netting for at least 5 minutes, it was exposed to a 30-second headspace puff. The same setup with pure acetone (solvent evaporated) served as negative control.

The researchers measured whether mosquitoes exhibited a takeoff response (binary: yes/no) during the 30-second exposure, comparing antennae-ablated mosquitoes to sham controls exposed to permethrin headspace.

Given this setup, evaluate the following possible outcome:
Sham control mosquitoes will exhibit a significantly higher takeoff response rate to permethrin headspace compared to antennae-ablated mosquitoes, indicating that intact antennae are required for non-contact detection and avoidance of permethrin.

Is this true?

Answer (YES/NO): NO